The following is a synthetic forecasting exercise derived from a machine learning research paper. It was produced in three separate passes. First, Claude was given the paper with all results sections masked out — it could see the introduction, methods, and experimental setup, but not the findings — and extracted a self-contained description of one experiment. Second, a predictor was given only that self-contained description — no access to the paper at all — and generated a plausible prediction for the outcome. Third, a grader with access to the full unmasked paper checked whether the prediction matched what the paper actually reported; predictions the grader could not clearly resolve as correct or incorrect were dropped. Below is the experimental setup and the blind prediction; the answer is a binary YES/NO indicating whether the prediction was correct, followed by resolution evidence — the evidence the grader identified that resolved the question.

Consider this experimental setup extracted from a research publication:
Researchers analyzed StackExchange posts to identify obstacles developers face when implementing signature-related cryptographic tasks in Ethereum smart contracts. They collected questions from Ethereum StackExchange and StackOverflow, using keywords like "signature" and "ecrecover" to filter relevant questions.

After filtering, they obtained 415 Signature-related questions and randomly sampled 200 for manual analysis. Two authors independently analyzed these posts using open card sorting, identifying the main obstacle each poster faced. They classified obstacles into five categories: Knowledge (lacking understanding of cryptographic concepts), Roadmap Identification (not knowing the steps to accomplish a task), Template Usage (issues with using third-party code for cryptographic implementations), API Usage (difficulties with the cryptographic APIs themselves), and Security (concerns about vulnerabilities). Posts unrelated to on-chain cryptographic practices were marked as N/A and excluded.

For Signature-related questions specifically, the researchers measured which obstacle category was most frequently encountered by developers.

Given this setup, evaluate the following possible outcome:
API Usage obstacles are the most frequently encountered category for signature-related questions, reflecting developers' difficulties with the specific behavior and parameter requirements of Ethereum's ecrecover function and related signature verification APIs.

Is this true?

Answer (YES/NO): NO